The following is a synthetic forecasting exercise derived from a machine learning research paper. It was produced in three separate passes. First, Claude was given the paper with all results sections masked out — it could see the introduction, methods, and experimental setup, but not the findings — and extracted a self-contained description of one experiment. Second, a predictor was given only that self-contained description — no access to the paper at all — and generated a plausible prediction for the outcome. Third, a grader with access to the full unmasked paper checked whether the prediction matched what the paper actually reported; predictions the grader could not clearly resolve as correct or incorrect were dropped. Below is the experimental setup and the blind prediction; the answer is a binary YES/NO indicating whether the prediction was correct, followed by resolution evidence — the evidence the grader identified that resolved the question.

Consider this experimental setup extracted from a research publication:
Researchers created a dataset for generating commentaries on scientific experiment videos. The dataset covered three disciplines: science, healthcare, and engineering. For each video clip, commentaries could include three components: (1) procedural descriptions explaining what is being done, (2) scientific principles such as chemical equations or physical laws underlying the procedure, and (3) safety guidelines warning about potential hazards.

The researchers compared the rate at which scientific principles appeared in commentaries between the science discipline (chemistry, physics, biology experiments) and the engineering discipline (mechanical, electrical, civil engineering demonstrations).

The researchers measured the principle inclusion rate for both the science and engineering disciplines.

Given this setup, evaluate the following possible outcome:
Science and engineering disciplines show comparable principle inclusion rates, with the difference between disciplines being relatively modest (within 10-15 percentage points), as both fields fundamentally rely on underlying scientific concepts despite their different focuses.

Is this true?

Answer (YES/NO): NO